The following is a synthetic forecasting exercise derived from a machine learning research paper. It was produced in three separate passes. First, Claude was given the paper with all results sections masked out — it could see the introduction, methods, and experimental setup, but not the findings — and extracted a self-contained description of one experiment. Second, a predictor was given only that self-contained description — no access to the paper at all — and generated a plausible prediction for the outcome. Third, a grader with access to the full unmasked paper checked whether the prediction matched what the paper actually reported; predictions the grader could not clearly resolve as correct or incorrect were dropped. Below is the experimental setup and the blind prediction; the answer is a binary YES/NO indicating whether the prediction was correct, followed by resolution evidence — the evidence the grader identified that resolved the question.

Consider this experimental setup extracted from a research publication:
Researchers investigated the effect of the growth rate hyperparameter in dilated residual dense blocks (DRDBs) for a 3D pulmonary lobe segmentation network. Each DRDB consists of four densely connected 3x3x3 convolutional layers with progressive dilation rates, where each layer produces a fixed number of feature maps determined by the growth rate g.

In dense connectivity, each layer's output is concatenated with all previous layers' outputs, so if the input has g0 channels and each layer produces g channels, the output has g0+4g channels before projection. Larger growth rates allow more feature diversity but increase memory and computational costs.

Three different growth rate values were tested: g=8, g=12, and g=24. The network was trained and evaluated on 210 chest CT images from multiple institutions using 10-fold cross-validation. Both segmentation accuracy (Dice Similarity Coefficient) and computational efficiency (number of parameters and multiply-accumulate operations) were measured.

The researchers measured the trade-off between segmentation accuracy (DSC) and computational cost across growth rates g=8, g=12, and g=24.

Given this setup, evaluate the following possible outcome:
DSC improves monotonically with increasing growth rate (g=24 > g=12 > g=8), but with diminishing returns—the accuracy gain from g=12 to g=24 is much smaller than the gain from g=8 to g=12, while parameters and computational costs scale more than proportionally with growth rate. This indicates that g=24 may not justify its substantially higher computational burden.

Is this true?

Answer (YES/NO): NO